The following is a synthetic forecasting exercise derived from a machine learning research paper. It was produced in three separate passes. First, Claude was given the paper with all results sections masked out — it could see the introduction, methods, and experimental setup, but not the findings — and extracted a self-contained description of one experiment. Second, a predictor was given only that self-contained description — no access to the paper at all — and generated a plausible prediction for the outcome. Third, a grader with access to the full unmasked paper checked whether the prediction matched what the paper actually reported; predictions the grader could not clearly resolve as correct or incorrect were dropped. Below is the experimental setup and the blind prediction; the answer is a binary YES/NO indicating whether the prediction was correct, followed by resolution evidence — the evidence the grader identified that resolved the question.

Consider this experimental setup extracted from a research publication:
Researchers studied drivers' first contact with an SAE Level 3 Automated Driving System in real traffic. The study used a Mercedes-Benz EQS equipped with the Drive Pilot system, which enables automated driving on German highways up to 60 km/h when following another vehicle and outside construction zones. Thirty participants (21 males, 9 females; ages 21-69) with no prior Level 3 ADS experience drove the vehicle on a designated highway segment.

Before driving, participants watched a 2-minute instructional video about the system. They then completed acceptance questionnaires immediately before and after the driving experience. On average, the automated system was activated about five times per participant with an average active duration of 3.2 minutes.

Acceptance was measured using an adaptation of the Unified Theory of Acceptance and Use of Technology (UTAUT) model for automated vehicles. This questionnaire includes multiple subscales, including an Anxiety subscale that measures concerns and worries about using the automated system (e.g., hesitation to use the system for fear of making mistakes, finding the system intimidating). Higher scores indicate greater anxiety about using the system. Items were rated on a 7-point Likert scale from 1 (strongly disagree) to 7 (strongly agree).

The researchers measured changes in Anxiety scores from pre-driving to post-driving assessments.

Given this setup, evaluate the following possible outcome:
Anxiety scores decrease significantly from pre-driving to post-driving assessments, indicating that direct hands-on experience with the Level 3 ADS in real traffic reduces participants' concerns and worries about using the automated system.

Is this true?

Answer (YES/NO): NO